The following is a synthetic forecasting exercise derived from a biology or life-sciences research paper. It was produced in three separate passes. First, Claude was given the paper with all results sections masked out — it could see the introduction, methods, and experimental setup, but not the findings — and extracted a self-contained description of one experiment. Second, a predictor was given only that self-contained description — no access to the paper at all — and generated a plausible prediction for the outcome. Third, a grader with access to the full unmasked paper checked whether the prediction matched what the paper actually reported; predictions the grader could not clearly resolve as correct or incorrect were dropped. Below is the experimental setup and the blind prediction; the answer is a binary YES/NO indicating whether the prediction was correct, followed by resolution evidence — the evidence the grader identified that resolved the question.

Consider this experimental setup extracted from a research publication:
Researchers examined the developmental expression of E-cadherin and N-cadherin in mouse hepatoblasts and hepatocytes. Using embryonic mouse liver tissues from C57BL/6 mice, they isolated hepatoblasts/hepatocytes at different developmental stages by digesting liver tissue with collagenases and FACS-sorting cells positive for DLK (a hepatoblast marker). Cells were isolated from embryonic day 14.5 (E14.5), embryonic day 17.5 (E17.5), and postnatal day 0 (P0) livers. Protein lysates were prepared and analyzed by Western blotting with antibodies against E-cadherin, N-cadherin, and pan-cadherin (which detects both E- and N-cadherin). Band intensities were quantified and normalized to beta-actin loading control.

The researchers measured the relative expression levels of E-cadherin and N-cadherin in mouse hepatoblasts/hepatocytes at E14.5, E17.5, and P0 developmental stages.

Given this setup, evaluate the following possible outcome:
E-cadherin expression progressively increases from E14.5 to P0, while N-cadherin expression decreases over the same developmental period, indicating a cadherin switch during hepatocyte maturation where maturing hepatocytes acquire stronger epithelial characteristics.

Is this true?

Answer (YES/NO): NO